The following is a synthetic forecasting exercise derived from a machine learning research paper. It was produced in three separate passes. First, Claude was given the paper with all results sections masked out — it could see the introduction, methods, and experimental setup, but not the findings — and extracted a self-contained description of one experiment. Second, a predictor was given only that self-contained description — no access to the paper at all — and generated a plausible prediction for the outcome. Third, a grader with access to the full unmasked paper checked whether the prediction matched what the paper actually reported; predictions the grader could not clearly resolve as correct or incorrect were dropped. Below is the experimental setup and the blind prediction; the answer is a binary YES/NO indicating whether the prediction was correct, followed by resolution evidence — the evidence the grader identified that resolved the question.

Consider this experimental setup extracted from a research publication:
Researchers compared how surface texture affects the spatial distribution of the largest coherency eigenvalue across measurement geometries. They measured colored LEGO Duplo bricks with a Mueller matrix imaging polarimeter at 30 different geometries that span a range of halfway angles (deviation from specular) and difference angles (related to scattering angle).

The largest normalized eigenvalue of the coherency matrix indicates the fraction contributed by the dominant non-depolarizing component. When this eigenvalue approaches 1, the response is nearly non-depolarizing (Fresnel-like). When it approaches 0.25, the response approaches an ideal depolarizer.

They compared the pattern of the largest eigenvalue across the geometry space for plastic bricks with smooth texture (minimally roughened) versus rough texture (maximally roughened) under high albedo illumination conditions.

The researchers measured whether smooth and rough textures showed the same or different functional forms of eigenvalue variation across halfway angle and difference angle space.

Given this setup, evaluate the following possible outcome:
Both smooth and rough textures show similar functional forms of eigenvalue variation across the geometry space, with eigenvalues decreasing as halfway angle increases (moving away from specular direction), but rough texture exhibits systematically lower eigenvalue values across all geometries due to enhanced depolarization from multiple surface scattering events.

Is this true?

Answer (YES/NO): NO